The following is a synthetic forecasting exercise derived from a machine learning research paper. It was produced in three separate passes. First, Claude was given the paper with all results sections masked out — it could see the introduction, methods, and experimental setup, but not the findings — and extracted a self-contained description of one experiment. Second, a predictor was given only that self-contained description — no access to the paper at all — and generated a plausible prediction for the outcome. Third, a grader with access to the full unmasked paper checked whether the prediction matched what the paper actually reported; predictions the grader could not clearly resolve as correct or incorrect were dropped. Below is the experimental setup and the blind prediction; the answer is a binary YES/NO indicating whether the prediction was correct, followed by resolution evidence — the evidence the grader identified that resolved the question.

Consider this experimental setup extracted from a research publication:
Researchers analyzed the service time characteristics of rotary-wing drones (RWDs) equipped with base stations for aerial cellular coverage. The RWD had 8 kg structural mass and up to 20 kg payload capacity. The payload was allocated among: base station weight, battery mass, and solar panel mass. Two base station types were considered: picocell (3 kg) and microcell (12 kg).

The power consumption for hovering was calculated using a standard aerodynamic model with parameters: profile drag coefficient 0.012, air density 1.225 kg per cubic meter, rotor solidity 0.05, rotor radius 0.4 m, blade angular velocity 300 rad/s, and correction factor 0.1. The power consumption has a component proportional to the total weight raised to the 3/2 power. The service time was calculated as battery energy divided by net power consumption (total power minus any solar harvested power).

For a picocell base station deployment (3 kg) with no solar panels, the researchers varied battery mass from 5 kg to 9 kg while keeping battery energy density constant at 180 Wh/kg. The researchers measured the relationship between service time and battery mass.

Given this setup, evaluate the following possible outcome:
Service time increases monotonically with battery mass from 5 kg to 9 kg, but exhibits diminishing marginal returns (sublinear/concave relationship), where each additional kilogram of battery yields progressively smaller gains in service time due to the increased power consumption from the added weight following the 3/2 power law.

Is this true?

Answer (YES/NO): NO